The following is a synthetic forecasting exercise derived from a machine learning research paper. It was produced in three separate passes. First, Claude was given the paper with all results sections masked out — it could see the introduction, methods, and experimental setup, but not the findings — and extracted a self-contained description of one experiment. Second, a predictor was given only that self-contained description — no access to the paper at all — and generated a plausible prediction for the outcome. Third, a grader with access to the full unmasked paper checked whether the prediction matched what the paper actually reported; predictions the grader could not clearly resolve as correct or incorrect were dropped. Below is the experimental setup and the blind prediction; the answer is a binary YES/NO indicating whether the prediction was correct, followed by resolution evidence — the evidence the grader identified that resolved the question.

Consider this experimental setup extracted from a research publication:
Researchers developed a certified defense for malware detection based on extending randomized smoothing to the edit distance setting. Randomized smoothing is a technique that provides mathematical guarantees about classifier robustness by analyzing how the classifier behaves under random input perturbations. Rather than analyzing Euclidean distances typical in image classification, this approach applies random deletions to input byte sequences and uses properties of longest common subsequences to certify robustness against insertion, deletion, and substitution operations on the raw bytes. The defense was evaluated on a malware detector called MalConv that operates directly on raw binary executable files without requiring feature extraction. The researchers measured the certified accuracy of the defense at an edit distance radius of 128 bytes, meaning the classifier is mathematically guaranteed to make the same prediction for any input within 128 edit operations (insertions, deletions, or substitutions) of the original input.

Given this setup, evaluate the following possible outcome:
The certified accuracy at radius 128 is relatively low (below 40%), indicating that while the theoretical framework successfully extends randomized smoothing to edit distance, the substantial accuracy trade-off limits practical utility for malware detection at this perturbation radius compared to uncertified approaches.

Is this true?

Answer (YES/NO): NO